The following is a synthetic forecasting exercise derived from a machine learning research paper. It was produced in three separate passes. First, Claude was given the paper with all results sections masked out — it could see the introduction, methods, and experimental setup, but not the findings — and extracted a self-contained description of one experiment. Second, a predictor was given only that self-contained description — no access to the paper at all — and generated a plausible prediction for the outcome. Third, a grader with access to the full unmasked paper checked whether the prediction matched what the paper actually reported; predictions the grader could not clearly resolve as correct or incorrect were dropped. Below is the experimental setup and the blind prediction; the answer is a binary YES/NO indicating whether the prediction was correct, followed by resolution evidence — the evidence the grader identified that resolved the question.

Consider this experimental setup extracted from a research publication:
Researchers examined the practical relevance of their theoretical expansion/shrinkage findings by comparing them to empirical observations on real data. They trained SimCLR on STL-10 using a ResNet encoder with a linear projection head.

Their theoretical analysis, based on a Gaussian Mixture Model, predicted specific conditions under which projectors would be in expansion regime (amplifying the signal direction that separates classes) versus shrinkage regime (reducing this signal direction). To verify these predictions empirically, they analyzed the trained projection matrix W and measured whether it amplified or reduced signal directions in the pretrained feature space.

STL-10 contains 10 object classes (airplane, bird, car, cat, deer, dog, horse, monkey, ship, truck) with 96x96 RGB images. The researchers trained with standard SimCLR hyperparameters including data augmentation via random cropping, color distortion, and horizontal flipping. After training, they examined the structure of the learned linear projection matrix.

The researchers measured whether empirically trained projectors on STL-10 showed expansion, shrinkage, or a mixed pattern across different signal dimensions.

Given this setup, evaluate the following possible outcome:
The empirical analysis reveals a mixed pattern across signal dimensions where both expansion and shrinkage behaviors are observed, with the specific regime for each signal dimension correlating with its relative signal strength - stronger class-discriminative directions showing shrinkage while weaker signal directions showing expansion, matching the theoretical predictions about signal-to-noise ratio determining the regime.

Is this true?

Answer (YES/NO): NO